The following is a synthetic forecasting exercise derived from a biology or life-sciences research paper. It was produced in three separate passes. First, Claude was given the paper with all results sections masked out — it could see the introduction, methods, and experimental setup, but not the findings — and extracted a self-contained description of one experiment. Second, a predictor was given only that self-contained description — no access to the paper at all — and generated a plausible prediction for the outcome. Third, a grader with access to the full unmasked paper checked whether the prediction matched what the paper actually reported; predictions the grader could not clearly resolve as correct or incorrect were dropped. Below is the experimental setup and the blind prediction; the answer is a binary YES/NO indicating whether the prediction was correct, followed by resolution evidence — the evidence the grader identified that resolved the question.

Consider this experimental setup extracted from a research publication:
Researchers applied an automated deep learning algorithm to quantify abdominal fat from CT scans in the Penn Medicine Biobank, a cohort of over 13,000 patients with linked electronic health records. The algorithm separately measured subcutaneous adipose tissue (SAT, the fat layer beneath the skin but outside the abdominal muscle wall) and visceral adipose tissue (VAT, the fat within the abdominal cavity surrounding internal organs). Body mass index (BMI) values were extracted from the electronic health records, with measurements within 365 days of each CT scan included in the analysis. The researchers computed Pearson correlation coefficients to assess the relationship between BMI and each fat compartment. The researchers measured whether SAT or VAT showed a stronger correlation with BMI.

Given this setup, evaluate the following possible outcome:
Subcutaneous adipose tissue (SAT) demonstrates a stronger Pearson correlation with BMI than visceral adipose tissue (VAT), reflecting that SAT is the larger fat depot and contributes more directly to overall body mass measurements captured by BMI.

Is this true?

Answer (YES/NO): YES